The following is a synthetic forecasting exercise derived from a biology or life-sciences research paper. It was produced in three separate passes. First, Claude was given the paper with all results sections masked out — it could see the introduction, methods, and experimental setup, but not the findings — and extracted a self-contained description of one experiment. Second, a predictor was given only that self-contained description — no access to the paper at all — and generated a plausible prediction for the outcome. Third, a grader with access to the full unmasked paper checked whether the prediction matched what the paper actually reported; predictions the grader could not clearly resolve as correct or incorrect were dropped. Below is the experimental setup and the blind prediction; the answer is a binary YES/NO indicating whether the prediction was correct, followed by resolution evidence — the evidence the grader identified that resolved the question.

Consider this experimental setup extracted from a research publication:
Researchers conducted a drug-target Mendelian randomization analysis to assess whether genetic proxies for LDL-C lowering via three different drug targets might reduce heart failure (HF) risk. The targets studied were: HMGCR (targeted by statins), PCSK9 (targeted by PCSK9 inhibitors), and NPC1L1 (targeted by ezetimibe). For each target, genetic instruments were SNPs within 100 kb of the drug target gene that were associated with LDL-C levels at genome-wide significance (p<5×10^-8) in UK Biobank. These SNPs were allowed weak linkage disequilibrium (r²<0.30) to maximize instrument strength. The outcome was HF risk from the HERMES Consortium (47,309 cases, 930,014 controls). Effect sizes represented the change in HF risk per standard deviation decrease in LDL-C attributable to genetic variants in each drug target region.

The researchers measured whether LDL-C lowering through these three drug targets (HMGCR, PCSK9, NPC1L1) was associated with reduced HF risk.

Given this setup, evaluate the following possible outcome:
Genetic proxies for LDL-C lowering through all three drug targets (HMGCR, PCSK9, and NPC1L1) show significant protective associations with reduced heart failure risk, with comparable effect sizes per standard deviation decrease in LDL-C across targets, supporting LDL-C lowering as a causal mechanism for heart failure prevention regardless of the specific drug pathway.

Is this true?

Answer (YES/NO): NO